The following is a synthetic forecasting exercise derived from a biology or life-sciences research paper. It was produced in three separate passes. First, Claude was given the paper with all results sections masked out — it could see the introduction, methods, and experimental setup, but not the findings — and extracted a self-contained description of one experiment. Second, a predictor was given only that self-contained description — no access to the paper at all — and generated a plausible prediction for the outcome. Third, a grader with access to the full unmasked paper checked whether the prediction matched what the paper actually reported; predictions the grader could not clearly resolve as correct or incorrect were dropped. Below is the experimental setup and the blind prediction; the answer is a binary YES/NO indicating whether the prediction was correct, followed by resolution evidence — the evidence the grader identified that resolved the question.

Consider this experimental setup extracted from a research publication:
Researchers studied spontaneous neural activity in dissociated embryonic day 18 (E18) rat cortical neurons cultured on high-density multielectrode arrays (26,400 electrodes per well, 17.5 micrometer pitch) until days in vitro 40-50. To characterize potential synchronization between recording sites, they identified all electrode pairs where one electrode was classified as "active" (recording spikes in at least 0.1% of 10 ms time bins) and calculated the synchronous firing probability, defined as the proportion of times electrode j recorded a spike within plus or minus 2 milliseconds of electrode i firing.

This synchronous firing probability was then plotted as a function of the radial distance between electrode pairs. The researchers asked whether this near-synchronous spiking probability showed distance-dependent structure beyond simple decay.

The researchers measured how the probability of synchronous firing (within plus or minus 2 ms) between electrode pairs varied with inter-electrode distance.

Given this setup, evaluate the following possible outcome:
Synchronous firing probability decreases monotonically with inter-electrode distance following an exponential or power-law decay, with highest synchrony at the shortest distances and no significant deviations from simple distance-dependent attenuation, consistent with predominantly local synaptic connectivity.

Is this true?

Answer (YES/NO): NO